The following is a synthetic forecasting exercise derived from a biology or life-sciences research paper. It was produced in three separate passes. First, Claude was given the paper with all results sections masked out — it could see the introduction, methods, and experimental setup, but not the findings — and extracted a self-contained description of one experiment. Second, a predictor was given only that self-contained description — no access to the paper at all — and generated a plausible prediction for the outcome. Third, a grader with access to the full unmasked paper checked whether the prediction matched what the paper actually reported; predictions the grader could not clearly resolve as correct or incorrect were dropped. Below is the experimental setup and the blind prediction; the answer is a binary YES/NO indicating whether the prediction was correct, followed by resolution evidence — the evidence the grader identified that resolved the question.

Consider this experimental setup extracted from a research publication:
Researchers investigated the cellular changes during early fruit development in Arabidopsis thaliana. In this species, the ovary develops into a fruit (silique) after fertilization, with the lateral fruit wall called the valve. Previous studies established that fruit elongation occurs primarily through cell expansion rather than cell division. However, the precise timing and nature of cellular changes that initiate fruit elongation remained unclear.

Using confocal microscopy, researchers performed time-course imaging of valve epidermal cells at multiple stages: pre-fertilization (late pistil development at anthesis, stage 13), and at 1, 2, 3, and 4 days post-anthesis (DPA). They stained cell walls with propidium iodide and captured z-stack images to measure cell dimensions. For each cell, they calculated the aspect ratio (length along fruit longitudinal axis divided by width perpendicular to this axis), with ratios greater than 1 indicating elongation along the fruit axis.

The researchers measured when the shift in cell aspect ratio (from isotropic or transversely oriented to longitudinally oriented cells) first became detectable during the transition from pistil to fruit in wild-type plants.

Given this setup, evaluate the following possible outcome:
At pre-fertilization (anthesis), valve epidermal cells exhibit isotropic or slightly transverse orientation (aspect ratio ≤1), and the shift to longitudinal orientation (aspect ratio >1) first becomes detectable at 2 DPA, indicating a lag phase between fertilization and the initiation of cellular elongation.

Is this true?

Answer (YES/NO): NO